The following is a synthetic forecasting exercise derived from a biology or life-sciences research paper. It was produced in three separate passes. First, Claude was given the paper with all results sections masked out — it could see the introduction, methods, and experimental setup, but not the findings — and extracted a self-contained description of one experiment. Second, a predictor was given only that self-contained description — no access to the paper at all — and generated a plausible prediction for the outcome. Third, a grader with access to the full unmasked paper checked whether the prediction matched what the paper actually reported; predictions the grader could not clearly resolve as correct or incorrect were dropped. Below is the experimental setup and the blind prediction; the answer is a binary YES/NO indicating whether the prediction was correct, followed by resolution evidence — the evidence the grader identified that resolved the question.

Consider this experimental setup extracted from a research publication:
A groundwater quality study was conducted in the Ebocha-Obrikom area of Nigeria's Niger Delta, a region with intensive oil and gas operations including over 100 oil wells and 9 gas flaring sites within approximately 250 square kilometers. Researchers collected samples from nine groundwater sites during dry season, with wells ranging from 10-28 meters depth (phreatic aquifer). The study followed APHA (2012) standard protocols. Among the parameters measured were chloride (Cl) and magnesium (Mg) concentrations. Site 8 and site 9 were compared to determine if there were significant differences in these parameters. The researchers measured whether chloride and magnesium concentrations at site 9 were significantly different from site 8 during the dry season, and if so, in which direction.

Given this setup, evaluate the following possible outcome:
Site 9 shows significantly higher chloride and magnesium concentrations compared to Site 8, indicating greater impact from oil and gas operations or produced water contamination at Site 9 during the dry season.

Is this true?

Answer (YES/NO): NO